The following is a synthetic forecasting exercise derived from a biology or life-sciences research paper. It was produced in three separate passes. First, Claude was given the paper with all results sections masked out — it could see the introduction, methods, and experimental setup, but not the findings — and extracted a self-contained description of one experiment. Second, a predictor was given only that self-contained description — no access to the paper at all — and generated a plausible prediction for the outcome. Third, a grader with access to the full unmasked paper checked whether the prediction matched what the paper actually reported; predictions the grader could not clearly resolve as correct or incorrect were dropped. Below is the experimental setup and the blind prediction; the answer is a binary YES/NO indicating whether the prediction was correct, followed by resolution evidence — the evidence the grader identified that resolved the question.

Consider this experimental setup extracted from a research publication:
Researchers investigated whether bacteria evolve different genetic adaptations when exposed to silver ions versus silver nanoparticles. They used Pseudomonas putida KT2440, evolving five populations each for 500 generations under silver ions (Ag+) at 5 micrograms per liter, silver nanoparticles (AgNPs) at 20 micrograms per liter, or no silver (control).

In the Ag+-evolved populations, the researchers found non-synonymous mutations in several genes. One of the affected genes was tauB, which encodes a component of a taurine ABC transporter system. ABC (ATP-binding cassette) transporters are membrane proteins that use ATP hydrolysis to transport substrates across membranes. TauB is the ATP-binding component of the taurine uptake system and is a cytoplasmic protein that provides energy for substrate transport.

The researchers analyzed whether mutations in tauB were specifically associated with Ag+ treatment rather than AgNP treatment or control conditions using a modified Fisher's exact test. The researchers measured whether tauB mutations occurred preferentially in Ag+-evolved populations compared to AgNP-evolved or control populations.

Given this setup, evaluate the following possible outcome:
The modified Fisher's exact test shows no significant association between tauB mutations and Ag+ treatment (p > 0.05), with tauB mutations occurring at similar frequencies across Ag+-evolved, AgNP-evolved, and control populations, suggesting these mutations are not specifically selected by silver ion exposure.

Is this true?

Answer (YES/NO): NO